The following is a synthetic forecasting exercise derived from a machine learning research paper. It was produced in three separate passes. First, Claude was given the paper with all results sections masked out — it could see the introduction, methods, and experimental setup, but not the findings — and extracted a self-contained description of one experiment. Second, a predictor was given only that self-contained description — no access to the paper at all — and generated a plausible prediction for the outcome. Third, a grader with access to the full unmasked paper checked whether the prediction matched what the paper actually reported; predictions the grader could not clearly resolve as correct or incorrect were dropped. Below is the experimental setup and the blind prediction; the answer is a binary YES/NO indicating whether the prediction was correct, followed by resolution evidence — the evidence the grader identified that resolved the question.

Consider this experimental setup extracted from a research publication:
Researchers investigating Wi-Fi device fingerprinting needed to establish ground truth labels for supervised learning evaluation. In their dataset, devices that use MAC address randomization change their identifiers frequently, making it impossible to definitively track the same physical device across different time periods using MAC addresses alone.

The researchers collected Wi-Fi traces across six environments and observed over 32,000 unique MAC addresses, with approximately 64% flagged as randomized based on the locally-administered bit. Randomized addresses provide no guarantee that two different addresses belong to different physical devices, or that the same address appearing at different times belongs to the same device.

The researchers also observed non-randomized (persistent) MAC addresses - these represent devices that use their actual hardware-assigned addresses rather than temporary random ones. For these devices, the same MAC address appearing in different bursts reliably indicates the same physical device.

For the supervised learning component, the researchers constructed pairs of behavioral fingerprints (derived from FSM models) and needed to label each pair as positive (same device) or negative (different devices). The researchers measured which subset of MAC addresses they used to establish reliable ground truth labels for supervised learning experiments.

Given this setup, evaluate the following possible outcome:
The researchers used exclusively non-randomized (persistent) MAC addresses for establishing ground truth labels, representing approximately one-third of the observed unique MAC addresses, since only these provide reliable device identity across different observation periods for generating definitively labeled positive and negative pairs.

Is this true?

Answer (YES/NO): YES